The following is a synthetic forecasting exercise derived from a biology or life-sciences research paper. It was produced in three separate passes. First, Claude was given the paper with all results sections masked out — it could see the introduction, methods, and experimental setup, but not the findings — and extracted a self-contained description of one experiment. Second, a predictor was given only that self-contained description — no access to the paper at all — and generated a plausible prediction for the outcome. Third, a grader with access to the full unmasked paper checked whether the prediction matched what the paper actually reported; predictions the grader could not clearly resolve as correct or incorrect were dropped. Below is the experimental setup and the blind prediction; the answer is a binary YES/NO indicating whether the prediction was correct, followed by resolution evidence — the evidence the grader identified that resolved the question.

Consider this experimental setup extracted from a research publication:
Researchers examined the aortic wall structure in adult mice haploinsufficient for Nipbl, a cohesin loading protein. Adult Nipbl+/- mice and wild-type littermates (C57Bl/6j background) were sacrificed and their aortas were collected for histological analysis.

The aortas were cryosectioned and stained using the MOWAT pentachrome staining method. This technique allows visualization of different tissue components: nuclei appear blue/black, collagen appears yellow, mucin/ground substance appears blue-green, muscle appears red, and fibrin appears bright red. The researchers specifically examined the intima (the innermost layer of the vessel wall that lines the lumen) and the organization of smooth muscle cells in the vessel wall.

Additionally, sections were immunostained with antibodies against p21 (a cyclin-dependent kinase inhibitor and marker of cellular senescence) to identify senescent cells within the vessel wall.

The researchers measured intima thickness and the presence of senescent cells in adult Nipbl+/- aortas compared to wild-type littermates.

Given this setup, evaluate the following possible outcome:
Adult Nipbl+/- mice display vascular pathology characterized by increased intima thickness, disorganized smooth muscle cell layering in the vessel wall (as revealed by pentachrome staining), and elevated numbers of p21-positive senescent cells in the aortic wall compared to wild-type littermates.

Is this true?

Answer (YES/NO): NO